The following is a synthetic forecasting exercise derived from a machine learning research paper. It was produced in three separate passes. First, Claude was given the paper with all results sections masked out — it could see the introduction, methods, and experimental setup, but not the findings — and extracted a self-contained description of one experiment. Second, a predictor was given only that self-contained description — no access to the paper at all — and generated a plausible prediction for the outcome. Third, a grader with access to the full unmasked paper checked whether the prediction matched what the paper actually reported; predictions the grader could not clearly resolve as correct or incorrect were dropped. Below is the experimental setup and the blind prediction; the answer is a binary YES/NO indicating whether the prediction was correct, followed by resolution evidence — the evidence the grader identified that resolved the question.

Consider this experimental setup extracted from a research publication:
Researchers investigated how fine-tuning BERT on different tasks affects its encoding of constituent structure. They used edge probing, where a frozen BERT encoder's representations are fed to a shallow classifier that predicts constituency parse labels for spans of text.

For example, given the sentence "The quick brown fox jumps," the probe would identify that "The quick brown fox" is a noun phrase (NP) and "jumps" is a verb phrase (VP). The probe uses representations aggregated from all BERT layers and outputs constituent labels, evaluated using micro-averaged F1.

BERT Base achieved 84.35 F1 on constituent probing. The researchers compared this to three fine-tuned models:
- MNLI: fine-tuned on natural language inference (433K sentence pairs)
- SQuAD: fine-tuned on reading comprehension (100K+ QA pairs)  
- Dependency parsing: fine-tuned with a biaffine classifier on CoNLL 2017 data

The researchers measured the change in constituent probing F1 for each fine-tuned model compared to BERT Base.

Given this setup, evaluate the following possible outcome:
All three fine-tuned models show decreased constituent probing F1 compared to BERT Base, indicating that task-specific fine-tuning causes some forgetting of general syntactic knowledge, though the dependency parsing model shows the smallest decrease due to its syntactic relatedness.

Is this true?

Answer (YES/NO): NO